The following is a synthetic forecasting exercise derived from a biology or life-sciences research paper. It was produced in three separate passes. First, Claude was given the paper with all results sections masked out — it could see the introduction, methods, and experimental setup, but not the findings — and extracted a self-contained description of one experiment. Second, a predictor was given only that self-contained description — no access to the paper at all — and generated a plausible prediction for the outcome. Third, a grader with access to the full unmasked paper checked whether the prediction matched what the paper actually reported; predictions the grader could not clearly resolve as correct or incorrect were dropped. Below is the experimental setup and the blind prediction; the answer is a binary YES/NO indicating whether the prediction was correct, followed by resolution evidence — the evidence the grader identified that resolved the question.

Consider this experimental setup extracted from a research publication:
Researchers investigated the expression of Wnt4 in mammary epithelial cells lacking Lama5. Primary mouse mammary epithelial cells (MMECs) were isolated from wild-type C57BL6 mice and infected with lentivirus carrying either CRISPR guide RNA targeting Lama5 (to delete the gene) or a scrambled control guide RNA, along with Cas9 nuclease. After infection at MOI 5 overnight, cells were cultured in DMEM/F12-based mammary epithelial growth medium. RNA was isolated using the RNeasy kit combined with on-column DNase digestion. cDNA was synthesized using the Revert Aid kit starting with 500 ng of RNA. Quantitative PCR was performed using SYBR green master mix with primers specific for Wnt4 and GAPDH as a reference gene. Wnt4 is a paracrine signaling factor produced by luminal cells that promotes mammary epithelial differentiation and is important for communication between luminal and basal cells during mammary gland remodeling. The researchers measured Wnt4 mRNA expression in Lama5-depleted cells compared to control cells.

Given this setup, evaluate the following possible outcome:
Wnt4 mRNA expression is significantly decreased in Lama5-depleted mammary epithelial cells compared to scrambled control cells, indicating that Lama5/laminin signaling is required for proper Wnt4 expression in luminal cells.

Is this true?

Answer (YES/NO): YES